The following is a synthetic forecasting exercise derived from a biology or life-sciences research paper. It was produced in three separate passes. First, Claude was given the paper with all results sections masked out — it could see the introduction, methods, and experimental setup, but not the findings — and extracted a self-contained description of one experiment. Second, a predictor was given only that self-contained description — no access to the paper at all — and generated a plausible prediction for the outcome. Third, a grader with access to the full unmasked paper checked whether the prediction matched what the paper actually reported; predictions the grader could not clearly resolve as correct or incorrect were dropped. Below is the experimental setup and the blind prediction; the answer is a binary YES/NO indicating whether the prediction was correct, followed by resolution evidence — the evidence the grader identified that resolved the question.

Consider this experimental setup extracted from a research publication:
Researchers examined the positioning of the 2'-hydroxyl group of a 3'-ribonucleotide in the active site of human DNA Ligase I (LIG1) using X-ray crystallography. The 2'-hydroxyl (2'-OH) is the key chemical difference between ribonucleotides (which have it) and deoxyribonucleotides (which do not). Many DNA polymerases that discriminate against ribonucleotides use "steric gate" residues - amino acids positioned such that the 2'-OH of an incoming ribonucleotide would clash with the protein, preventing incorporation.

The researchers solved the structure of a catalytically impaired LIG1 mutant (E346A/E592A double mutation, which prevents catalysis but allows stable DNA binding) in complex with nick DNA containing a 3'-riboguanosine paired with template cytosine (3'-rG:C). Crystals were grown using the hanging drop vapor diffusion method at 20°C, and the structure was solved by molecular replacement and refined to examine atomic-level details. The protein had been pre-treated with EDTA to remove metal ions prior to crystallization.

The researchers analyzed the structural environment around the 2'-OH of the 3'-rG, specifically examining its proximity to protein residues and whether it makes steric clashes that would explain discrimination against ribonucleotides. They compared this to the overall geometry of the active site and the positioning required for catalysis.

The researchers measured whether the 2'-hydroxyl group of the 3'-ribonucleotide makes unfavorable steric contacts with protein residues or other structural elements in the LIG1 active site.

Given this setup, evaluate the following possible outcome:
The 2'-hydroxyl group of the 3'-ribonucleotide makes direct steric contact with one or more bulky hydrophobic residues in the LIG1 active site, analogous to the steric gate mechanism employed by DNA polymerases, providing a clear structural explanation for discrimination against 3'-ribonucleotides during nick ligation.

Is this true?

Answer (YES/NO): NO